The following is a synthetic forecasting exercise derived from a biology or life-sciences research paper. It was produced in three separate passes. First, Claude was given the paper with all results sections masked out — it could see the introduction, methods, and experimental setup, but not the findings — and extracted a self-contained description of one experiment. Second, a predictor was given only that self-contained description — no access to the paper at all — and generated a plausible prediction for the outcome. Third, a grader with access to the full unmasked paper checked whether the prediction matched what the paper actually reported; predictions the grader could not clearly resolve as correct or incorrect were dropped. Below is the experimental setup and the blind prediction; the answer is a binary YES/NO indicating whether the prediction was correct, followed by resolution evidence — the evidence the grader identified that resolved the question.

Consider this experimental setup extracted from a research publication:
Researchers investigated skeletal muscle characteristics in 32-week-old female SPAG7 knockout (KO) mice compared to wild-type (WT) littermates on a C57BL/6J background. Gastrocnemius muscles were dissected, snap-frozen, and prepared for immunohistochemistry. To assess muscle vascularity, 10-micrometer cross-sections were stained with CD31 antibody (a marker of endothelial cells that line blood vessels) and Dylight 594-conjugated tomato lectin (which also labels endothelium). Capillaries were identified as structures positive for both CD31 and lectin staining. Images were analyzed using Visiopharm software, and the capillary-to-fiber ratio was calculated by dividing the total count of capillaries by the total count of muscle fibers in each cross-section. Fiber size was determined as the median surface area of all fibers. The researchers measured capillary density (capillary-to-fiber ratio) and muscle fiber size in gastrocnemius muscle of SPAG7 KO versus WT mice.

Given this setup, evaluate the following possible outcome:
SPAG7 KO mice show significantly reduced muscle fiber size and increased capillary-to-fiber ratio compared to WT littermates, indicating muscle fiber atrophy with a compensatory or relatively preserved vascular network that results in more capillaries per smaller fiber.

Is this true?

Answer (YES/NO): NO